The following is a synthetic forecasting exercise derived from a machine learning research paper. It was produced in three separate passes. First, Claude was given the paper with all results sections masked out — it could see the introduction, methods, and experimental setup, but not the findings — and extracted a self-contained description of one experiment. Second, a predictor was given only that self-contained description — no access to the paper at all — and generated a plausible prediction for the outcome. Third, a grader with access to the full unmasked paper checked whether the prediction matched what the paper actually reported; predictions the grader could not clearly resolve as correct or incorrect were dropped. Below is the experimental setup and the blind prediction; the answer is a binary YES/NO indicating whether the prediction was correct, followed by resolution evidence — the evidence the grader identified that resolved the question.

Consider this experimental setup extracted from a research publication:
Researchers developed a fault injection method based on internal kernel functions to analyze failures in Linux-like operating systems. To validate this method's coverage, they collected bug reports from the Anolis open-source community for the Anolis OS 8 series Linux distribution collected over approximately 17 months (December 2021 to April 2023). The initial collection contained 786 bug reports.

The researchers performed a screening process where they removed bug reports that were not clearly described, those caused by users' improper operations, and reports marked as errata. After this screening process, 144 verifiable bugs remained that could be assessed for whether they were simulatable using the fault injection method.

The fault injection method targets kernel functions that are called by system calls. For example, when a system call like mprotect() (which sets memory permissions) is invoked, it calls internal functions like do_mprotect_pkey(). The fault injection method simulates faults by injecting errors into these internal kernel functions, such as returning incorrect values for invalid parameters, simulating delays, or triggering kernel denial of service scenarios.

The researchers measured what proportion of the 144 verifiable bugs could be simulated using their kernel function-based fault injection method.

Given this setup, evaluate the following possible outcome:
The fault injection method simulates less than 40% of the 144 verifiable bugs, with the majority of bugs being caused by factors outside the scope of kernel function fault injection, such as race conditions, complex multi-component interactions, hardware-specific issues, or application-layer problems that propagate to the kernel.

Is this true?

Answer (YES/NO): NO